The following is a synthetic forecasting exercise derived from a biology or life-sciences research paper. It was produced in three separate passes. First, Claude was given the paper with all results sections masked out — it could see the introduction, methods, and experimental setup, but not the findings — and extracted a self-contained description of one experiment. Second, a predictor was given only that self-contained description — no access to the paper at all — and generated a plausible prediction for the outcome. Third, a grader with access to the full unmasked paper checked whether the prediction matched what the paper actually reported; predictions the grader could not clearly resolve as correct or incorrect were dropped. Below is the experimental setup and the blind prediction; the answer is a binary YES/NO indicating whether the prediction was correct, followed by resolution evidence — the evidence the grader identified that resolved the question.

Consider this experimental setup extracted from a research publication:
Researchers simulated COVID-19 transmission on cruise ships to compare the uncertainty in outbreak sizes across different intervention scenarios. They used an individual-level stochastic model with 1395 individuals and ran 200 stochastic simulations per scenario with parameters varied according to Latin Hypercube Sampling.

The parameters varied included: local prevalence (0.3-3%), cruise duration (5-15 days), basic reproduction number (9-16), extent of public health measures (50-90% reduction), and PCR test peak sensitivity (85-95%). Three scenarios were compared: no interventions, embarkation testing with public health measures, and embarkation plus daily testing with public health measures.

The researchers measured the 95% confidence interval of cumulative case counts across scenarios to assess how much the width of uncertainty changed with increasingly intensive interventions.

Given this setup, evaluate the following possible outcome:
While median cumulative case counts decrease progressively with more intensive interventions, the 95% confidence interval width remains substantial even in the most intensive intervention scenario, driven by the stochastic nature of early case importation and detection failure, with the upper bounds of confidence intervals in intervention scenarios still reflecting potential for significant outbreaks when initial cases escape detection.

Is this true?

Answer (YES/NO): NO